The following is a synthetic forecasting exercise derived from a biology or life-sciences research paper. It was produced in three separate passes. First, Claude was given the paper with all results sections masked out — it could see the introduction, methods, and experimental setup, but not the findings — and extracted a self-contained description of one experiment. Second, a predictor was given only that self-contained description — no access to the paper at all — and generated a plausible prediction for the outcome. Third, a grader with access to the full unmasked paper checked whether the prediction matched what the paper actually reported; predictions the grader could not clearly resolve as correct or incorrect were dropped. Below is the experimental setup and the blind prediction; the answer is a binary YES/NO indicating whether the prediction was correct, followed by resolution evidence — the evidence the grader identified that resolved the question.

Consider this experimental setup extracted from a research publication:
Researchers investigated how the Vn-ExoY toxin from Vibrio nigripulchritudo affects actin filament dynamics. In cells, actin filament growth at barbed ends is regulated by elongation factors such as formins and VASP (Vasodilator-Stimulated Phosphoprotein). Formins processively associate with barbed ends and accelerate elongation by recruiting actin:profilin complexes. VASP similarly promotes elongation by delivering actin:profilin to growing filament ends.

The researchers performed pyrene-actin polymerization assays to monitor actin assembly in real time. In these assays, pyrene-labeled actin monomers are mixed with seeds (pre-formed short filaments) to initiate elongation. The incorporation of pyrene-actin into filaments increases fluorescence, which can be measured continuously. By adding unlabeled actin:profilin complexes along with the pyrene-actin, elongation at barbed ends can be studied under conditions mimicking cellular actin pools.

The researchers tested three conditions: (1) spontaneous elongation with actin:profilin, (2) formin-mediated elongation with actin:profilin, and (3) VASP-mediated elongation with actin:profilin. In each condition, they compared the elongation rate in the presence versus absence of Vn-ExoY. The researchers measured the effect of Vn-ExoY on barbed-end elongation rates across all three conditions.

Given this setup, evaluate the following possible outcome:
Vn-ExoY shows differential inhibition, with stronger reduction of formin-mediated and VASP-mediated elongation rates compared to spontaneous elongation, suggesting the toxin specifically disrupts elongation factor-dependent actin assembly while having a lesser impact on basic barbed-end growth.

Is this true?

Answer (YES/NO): NO